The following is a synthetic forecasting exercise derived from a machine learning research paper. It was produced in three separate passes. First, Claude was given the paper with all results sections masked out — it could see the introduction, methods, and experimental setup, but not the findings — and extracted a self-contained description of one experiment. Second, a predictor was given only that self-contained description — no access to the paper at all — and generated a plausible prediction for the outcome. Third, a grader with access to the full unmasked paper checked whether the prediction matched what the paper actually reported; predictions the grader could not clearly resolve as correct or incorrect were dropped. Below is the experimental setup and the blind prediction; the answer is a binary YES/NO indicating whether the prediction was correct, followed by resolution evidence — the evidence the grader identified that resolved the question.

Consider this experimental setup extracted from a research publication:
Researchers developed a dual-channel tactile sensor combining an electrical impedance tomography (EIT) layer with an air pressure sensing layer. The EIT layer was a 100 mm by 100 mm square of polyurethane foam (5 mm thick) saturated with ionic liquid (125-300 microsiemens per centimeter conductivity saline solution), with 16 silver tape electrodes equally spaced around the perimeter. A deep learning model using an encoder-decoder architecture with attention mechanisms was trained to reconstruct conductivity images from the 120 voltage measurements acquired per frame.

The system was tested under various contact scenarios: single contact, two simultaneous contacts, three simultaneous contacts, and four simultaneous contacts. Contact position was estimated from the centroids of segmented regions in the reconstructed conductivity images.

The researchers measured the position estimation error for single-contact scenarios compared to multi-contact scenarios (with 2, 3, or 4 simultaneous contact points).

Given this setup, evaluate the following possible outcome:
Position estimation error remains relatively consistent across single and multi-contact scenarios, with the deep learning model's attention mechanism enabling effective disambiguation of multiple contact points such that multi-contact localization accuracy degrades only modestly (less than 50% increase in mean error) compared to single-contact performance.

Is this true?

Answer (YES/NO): NO